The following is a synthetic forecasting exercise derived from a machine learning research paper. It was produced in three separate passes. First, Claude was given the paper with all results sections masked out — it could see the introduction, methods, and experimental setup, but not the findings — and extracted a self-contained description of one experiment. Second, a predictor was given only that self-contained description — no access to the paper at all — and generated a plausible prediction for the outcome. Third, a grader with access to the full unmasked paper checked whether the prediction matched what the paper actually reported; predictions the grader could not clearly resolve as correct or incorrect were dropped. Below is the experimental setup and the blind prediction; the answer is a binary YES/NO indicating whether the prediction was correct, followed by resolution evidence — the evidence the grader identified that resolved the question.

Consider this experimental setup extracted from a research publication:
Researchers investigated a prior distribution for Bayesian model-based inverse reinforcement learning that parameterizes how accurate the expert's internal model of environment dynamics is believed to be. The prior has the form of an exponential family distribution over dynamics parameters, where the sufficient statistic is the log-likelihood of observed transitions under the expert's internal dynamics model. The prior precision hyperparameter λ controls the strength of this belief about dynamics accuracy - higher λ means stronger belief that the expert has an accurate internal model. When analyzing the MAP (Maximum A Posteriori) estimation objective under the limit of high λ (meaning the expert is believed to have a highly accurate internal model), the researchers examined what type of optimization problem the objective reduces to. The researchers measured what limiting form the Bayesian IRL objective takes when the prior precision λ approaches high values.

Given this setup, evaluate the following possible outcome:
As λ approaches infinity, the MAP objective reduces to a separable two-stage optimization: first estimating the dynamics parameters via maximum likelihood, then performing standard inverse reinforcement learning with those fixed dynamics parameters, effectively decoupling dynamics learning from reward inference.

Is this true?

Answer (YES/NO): NO